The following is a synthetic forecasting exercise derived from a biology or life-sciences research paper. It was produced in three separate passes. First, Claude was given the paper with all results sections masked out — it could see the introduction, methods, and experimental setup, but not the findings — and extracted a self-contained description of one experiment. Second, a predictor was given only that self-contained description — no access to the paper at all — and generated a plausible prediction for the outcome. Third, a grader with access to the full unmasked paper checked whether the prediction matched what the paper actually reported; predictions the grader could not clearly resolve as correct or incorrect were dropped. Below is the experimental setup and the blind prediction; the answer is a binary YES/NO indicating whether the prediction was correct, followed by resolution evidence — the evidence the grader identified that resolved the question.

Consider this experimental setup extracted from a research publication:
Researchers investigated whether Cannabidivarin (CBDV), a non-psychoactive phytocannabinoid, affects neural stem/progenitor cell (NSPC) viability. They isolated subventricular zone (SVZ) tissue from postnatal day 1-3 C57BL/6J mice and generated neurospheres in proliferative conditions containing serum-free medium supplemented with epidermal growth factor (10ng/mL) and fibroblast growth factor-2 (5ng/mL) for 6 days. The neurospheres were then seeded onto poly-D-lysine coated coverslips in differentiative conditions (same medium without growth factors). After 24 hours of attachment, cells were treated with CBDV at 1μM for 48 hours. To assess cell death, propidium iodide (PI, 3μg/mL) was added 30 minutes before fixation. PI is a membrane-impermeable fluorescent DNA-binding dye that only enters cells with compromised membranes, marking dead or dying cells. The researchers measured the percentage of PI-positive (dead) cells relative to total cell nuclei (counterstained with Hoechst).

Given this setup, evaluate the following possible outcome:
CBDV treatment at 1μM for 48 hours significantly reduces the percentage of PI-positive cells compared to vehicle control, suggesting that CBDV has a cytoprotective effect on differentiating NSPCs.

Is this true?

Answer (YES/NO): YES